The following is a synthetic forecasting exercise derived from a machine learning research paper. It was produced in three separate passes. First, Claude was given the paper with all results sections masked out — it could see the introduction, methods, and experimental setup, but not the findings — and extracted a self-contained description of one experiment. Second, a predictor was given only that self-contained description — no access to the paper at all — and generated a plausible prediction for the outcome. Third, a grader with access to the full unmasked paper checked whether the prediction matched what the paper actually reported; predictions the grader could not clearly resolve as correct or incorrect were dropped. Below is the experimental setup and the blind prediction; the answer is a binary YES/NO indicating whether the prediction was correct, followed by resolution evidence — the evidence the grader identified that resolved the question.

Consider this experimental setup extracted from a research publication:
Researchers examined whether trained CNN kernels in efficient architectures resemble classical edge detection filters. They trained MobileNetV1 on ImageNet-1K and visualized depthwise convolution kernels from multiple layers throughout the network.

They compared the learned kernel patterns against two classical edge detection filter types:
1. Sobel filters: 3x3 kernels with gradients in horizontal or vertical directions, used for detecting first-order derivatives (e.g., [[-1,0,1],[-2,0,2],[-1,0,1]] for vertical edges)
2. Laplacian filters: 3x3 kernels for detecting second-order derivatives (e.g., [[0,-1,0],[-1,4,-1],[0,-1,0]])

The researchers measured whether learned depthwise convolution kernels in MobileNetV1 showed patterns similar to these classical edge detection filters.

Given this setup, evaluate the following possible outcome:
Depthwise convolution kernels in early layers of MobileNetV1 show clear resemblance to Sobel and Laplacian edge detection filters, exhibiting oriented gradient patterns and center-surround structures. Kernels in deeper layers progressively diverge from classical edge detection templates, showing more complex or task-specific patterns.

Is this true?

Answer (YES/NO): NO